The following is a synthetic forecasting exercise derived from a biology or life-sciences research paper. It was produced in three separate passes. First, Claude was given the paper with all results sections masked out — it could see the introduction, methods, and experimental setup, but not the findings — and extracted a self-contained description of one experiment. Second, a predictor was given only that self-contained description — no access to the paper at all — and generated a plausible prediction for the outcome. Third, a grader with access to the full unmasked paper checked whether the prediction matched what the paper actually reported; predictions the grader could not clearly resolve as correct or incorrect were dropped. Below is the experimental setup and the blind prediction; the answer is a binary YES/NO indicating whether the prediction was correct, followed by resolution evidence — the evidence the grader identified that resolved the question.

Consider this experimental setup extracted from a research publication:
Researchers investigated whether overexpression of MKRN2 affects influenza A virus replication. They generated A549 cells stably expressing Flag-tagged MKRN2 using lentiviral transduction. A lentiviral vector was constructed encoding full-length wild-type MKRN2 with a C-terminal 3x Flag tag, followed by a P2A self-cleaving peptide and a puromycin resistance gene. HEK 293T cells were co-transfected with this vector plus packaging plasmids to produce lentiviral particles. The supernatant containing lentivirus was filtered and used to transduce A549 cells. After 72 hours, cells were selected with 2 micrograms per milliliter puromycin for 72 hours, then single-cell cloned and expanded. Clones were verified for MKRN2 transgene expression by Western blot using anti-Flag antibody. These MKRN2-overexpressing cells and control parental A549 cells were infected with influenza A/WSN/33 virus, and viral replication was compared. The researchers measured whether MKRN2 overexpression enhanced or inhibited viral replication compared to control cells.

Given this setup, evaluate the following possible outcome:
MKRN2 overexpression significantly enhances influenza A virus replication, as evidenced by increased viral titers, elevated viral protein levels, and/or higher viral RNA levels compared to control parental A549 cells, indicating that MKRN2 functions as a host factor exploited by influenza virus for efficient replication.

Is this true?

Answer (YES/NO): NO